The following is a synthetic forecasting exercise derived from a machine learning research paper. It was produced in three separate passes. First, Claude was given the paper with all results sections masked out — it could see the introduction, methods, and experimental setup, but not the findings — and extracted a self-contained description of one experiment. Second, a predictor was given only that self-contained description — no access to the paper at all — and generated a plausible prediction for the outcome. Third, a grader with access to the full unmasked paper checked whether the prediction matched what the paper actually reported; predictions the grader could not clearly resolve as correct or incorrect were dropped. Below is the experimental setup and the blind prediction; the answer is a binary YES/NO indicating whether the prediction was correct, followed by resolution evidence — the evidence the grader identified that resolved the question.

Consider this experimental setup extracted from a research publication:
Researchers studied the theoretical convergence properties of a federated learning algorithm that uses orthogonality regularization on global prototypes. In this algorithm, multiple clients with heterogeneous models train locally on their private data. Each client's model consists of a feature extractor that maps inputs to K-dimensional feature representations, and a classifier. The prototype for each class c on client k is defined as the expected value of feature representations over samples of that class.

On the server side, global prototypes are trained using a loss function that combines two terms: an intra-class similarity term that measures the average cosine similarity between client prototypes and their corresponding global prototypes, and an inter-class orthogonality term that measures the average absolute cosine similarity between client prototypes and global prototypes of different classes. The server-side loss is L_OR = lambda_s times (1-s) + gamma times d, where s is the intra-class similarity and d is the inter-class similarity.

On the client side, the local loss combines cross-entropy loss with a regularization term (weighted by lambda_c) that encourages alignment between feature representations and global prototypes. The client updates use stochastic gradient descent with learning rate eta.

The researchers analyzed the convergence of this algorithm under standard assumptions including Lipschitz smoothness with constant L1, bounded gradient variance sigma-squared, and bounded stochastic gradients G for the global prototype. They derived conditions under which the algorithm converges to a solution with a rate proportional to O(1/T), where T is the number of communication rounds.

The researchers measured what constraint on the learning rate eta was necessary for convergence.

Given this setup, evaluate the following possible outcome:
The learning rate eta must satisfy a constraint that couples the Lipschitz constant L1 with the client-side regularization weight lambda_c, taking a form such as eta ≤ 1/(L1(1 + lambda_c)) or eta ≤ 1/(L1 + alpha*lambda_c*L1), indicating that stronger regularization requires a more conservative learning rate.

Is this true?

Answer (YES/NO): NO